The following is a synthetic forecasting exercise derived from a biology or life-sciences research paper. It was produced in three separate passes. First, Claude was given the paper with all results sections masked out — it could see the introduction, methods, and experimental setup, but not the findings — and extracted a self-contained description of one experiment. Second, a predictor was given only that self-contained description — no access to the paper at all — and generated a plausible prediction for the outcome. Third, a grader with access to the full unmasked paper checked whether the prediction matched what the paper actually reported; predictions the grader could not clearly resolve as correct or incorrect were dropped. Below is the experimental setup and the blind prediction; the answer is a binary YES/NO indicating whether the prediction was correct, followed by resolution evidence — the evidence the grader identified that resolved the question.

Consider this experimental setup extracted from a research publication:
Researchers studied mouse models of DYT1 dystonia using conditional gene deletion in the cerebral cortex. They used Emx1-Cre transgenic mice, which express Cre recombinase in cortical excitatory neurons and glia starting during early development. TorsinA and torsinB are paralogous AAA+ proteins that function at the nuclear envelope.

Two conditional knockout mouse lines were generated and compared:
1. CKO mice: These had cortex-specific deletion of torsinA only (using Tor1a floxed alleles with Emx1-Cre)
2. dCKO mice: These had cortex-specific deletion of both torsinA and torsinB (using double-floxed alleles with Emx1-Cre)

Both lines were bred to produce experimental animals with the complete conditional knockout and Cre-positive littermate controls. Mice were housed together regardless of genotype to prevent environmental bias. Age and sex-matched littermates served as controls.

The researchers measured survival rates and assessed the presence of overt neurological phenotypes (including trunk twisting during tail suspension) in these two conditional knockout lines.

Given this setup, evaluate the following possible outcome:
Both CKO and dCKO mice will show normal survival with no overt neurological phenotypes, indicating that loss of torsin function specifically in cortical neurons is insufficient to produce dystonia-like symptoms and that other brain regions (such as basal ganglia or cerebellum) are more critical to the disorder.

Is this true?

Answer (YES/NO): NO